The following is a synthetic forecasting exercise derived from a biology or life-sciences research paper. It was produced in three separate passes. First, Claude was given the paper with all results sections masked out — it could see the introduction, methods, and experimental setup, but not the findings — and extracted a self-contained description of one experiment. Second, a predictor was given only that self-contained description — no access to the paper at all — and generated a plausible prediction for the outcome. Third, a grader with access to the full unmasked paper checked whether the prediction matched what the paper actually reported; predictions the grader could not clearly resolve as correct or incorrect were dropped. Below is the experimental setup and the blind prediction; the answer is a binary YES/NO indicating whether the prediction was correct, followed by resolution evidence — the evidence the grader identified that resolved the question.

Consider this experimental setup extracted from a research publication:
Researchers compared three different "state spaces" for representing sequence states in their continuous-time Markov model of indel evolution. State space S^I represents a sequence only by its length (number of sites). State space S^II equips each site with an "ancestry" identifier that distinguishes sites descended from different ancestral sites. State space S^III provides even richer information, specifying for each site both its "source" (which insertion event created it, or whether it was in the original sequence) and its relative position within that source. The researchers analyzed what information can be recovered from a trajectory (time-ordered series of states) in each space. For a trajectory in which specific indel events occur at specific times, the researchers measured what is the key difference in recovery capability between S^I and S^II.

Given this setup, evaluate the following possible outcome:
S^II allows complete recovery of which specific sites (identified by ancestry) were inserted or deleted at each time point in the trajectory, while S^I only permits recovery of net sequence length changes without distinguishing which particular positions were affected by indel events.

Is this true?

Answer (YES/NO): YES